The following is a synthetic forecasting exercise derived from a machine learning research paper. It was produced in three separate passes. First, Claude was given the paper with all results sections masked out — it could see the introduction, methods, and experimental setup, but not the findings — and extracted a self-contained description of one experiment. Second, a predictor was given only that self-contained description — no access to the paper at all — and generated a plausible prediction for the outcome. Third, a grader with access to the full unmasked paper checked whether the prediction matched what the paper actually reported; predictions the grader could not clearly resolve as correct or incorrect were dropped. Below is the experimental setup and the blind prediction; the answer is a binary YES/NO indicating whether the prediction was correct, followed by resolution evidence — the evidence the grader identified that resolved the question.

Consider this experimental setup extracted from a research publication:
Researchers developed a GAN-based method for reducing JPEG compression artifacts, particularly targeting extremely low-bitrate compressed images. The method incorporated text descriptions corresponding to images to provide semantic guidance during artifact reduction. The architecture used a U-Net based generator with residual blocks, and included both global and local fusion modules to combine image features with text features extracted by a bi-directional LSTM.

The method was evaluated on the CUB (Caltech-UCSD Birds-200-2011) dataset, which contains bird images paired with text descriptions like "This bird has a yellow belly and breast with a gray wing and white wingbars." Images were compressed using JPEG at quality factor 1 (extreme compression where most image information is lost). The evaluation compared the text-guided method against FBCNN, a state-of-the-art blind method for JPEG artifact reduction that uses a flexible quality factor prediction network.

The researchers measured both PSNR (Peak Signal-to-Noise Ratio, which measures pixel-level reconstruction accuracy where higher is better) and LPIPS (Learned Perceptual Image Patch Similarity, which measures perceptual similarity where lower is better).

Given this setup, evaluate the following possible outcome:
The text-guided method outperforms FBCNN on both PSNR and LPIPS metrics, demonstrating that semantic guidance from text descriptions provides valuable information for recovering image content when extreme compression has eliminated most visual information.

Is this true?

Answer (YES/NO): NO